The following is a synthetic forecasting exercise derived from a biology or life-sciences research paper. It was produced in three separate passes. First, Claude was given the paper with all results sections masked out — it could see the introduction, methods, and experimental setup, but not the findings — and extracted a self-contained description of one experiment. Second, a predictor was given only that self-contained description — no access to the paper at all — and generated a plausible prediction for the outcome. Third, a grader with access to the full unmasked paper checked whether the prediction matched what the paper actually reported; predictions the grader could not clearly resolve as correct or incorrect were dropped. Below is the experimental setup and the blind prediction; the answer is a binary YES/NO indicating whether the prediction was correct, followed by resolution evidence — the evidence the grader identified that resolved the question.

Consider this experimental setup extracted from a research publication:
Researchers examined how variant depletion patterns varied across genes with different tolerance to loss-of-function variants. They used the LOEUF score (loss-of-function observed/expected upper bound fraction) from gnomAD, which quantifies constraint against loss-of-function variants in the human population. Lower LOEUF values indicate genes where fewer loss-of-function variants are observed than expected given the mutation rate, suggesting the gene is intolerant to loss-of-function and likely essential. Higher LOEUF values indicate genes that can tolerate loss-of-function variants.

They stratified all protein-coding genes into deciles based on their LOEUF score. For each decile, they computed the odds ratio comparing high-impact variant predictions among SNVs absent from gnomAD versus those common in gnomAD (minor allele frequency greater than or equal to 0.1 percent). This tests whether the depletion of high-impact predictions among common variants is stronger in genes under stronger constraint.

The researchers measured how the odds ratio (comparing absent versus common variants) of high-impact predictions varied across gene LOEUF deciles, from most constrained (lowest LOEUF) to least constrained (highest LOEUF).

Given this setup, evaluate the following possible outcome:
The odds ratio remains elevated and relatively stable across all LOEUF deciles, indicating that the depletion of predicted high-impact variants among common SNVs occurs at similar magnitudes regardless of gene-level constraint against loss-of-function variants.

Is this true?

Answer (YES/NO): NO